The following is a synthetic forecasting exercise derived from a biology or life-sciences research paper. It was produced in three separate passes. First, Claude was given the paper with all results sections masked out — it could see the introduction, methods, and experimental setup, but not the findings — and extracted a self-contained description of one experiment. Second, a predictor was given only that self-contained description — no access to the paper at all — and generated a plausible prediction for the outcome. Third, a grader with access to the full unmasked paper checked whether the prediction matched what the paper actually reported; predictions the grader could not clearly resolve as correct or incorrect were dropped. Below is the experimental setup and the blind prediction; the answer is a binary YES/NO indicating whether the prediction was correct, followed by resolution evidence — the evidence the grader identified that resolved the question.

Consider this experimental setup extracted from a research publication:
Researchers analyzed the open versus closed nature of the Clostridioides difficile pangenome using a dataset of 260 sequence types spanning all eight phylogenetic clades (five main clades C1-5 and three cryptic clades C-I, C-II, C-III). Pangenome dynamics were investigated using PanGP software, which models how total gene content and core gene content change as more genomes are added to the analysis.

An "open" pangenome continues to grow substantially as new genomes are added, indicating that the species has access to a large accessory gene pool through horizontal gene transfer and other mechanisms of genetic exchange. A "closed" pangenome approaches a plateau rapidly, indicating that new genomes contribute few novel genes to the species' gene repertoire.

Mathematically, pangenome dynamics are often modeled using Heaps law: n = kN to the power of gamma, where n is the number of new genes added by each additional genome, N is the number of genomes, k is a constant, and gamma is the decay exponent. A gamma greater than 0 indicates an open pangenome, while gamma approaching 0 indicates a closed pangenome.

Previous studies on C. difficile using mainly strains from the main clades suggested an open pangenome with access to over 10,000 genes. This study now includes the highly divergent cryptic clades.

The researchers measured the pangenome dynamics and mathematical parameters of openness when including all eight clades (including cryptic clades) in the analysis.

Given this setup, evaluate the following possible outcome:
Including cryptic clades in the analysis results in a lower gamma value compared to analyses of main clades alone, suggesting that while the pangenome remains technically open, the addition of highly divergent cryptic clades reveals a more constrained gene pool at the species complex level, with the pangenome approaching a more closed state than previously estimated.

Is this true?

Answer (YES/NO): NO